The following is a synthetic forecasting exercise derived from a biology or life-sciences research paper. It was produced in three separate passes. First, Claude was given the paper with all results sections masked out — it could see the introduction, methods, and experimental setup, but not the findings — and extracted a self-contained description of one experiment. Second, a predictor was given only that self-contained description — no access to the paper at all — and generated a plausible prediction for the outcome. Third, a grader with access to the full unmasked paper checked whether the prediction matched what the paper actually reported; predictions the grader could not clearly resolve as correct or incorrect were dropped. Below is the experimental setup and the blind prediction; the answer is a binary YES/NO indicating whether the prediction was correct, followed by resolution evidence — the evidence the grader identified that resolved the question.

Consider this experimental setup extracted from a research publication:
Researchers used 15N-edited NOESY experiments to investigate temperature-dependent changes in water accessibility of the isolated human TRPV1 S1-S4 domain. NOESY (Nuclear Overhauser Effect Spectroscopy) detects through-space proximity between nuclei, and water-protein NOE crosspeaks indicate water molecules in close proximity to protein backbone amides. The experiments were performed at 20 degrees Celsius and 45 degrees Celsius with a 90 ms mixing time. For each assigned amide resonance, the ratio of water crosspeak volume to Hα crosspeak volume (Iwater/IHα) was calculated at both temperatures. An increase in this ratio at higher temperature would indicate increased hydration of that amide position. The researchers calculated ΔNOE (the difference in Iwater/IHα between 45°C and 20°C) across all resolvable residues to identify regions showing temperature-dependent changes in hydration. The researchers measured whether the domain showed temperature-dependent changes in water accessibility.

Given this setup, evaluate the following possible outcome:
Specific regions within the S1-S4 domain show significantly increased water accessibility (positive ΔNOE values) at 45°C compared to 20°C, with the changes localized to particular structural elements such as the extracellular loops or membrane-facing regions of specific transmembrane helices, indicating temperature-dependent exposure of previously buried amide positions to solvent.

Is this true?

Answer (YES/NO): YES